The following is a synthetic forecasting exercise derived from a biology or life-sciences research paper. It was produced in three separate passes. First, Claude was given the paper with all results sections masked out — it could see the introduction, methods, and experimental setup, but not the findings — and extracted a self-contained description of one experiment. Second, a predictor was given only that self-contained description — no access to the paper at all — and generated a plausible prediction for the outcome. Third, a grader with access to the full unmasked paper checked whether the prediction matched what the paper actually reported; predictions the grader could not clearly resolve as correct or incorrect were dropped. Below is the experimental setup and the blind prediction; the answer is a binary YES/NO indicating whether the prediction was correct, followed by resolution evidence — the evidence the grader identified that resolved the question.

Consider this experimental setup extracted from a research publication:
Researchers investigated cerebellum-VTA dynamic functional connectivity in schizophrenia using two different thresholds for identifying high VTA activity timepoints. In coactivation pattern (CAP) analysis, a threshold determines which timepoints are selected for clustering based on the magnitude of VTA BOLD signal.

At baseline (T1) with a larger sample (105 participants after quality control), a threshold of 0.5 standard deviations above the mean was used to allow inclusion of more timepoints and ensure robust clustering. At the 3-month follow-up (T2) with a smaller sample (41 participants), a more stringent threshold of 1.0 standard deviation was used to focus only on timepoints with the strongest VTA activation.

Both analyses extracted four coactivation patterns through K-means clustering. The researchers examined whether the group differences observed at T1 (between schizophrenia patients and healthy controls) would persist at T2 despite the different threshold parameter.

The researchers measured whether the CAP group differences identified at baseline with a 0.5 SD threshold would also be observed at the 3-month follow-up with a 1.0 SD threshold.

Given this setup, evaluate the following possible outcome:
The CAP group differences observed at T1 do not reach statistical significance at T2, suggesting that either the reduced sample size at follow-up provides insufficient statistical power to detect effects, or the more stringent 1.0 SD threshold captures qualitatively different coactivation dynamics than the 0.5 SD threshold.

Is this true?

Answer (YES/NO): NO